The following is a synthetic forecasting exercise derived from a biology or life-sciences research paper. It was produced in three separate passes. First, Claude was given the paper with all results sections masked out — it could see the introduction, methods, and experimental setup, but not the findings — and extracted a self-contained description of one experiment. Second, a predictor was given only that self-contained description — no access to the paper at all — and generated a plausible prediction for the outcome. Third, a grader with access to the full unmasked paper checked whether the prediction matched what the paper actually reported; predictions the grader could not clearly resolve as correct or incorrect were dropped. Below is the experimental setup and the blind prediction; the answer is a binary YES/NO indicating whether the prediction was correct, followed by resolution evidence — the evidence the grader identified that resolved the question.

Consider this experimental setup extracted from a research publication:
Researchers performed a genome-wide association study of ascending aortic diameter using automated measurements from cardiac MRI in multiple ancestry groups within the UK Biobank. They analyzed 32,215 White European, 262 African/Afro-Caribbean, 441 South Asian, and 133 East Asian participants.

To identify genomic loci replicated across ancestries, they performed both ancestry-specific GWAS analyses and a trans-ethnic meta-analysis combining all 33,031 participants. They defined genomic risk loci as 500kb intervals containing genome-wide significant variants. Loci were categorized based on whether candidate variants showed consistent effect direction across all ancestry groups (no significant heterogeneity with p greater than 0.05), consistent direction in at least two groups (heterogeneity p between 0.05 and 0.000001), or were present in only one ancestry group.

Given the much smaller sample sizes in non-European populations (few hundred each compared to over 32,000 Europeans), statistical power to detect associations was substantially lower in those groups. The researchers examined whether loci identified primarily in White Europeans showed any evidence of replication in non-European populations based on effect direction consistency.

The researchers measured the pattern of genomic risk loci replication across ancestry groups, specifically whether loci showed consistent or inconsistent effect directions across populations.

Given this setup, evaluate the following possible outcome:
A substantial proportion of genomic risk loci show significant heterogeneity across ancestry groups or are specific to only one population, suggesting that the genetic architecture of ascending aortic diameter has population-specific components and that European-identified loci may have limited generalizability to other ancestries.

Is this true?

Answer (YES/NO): NO